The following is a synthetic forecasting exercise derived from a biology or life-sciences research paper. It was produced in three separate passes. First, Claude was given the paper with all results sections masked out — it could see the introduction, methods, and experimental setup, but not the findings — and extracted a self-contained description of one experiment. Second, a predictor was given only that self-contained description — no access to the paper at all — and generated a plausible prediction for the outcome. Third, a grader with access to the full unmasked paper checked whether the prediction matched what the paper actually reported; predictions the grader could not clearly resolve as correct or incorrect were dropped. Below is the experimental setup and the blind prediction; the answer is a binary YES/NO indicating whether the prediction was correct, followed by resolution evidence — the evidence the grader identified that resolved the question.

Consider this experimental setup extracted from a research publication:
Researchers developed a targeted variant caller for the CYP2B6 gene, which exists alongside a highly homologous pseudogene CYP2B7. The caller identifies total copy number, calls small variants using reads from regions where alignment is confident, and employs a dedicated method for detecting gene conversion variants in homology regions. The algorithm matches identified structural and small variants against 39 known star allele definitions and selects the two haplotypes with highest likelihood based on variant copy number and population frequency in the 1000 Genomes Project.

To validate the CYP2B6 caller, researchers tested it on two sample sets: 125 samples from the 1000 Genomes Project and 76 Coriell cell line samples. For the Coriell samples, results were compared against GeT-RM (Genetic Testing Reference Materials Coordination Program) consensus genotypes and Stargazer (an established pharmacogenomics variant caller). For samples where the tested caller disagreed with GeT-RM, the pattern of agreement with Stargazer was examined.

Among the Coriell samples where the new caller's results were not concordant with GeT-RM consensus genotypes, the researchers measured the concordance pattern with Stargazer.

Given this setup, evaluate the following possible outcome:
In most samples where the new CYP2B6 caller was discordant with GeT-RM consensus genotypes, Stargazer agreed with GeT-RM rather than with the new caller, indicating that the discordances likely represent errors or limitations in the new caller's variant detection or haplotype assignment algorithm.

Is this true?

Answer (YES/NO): NO